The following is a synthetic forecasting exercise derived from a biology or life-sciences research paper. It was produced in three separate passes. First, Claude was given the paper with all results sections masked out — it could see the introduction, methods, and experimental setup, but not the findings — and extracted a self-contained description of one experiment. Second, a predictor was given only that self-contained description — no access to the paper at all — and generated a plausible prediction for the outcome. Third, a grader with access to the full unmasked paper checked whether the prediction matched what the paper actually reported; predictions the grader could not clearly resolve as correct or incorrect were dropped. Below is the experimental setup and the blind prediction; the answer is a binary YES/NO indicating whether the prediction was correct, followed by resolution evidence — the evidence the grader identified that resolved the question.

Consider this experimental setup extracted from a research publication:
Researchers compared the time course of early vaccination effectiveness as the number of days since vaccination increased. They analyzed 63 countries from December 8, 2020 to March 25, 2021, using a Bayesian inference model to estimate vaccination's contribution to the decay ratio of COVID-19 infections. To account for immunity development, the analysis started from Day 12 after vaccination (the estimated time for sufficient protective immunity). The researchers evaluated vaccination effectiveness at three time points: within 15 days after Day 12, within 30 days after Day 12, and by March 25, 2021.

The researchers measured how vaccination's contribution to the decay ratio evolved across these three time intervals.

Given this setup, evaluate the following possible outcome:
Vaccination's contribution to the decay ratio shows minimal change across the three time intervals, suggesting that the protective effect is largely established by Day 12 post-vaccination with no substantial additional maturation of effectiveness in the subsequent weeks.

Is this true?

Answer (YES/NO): NO